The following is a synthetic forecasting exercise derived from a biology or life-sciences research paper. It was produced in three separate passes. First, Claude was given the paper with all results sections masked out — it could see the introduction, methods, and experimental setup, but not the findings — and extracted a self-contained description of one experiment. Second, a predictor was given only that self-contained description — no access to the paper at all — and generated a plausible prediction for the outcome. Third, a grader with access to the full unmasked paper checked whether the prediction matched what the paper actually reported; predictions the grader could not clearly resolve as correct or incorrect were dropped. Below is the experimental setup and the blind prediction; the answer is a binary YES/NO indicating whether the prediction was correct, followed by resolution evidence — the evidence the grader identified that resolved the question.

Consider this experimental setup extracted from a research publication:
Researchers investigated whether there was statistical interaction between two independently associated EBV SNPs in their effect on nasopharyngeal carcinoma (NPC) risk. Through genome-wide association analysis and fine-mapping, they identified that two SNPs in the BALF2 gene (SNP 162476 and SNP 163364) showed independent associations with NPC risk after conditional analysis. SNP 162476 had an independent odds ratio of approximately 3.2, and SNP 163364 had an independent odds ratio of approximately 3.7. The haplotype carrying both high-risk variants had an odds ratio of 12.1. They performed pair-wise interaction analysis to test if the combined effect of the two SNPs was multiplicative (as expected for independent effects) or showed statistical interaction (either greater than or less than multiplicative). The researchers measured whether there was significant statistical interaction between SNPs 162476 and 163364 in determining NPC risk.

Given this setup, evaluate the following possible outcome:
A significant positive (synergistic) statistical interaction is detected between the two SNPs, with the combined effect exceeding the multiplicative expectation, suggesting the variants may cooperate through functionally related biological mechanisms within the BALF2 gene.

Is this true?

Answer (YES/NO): NO